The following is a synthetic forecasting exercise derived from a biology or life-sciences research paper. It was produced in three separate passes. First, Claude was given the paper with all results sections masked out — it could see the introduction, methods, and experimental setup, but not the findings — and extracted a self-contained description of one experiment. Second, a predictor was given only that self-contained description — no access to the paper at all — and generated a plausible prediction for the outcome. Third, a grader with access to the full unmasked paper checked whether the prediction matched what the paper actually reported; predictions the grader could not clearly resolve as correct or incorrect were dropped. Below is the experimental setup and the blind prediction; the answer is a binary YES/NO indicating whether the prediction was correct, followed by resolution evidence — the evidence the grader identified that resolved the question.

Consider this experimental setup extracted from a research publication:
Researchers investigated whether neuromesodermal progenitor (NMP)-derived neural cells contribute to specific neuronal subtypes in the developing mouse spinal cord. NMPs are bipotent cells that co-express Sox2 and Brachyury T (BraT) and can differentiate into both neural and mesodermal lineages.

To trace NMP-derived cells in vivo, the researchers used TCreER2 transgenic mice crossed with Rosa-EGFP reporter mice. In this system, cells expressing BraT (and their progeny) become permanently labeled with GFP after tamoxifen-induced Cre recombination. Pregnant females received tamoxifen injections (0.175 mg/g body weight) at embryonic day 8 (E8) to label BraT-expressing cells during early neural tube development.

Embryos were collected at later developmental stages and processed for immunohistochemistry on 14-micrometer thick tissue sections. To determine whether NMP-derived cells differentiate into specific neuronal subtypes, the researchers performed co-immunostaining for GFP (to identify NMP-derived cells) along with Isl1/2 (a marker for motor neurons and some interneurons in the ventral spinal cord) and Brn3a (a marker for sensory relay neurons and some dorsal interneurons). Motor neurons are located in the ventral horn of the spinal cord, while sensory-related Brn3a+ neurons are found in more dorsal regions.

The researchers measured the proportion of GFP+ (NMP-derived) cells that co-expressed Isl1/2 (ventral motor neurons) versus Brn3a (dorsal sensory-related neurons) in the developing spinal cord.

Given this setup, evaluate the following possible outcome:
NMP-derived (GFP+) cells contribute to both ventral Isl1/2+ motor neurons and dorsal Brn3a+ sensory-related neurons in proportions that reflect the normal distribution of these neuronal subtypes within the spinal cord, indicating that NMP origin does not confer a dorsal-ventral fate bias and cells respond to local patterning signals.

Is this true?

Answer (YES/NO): NO